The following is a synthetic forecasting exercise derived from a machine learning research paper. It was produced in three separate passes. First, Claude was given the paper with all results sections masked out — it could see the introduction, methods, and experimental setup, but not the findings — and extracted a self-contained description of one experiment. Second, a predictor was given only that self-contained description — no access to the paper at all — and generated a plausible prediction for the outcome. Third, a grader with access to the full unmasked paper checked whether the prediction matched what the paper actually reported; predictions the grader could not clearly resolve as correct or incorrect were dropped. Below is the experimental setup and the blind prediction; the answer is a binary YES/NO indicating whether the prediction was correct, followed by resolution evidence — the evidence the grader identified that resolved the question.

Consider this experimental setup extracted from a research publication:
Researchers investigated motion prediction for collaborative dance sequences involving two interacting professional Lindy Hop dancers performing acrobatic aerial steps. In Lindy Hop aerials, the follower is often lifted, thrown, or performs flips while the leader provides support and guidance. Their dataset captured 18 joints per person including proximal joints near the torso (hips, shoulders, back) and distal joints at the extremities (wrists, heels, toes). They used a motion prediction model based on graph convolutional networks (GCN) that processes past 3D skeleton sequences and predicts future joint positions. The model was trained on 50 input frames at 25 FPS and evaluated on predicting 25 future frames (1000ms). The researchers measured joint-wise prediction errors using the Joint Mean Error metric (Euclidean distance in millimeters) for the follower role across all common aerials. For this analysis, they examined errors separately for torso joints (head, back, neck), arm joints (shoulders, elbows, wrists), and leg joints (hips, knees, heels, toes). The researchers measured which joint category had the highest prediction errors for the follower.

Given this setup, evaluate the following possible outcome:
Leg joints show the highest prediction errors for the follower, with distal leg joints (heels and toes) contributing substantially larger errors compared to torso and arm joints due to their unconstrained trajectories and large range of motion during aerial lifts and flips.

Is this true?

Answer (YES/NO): YES